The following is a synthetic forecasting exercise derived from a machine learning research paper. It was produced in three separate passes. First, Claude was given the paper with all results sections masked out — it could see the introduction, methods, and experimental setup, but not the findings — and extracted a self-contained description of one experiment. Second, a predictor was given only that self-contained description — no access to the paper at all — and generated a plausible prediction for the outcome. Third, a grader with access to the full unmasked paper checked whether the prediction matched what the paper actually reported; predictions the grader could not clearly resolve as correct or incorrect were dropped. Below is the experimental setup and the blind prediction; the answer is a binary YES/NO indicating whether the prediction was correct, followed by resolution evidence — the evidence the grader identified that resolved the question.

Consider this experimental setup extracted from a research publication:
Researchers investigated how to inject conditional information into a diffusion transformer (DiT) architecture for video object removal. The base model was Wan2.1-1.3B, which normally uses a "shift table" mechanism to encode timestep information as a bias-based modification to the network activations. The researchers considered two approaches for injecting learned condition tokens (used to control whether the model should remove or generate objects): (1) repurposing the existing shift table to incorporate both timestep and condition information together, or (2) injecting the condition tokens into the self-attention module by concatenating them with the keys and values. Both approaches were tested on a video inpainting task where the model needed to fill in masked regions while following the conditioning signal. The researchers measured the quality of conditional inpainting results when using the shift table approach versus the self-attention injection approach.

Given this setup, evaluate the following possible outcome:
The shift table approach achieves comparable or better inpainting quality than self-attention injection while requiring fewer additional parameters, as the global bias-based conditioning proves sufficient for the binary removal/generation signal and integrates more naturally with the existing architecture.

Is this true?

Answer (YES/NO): NO